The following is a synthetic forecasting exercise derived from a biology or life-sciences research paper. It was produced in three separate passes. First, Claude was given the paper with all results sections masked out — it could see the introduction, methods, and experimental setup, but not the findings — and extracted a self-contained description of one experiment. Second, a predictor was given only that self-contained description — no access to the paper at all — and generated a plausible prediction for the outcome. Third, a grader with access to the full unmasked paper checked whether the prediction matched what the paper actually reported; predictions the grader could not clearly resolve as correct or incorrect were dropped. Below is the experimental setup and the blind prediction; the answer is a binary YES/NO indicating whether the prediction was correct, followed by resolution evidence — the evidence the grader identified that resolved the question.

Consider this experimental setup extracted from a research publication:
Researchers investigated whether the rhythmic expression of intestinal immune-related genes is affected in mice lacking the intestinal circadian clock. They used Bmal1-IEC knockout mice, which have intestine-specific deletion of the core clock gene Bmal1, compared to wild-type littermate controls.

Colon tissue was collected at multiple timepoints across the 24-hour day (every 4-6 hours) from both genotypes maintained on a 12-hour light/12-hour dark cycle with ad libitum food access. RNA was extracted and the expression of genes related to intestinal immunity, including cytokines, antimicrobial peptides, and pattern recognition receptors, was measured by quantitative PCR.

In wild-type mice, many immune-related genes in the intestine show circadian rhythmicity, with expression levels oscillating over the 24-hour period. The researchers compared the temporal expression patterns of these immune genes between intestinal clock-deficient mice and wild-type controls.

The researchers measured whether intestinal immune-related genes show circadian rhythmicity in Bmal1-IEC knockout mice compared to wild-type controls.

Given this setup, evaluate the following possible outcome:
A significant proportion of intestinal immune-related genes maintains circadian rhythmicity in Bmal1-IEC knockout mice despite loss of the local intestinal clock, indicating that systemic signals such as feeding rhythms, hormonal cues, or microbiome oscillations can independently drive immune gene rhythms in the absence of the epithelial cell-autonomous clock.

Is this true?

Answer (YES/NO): NO